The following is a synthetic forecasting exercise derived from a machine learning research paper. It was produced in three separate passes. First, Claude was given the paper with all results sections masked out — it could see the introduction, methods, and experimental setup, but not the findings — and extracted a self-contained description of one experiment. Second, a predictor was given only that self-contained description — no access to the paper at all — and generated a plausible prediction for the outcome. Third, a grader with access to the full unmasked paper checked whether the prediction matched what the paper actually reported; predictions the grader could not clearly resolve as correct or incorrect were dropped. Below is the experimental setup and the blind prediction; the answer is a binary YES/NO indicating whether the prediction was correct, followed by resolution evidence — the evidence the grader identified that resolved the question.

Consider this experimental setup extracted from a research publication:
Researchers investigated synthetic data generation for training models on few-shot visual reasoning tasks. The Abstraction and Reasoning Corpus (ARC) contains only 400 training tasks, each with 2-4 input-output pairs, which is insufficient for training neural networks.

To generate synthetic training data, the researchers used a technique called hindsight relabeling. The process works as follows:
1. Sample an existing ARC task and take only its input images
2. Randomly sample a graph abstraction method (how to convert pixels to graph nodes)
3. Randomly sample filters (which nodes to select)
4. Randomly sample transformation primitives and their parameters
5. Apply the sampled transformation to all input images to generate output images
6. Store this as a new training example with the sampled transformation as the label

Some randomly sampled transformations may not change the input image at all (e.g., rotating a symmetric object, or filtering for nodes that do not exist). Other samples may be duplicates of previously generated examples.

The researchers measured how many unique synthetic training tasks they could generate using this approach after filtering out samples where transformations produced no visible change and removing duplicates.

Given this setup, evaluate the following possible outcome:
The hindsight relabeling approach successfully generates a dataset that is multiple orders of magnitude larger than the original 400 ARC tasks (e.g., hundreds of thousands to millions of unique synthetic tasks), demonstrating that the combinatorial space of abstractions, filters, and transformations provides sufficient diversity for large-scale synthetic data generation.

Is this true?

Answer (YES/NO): NO